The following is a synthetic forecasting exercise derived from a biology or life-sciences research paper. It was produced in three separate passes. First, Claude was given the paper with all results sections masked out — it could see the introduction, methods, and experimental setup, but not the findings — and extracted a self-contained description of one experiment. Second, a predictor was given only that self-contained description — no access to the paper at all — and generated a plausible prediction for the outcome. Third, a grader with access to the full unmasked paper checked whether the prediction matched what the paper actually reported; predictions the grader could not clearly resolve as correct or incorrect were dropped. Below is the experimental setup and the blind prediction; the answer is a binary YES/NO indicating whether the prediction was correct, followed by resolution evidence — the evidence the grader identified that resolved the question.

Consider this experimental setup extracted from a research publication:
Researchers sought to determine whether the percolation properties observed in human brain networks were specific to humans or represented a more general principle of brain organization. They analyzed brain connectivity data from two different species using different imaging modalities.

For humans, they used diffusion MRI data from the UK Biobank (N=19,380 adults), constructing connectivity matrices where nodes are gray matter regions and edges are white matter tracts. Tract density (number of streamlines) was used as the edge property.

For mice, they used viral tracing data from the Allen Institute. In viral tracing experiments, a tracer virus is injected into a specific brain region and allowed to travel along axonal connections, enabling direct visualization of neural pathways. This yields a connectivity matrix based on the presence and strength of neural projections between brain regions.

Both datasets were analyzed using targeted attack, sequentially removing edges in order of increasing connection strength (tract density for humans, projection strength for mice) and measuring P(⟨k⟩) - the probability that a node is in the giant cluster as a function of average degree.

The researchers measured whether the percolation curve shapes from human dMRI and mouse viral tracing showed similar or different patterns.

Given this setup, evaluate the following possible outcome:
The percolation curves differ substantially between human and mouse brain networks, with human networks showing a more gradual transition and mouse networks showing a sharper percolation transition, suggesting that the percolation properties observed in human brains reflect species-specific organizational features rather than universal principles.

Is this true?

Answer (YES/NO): NO